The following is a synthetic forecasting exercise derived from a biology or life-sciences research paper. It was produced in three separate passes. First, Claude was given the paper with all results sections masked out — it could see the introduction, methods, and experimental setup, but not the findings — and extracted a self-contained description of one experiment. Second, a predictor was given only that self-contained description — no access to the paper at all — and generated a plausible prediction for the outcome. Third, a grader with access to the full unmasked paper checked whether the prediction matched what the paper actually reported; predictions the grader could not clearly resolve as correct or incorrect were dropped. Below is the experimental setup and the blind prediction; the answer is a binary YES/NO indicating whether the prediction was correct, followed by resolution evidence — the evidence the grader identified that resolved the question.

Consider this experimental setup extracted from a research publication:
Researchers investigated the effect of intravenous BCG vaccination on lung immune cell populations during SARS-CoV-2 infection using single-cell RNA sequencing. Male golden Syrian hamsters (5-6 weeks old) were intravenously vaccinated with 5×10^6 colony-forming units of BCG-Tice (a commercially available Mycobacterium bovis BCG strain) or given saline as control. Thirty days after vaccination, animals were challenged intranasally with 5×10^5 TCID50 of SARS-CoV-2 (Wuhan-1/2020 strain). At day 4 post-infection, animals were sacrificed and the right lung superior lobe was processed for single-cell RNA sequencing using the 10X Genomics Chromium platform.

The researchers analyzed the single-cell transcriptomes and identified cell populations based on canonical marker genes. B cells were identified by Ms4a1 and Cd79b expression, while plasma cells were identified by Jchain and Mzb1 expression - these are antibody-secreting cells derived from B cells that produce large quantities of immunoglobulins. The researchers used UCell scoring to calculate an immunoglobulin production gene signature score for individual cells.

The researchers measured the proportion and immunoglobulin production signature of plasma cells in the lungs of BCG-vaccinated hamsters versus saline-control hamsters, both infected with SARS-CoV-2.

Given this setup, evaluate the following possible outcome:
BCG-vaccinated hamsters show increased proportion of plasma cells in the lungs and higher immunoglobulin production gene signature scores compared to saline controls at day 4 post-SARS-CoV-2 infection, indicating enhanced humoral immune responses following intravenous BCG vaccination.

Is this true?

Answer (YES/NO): YES